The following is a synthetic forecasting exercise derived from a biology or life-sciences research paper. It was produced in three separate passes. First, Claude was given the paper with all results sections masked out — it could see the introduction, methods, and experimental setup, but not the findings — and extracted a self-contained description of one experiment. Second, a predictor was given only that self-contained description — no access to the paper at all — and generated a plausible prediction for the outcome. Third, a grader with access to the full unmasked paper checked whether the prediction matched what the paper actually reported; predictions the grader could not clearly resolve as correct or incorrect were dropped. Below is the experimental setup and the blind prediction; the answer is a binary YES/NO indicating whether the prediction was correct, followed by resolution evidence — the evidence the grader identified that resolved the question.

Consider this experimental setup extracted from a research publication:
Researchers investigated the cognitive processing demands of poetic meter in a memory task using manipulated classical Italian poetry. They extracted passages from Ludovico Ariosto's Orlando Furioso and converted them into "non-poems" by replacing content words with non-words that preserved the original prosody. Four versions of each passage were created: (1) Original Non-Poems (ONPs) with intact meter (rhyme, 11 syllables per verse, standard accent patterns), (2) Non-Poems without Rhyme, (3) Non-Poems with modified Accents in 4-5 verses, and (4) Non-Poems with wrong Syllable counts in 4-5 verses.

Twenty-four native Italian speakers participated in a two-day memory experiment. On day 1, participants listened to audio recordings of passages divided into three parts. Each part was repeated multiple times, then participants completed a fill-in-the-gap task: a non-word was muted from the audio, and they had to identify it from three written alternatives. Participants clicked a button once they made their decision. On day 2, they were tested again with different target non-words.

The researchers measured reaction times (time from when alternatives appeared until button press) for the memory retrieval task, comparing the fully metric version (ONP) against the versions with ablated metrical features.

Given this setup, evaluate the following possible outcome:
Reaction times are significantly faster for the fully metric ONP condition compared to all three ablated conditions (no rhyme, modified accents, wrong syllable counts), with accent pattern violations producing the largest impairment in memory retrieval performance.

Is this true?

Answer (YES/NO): NO